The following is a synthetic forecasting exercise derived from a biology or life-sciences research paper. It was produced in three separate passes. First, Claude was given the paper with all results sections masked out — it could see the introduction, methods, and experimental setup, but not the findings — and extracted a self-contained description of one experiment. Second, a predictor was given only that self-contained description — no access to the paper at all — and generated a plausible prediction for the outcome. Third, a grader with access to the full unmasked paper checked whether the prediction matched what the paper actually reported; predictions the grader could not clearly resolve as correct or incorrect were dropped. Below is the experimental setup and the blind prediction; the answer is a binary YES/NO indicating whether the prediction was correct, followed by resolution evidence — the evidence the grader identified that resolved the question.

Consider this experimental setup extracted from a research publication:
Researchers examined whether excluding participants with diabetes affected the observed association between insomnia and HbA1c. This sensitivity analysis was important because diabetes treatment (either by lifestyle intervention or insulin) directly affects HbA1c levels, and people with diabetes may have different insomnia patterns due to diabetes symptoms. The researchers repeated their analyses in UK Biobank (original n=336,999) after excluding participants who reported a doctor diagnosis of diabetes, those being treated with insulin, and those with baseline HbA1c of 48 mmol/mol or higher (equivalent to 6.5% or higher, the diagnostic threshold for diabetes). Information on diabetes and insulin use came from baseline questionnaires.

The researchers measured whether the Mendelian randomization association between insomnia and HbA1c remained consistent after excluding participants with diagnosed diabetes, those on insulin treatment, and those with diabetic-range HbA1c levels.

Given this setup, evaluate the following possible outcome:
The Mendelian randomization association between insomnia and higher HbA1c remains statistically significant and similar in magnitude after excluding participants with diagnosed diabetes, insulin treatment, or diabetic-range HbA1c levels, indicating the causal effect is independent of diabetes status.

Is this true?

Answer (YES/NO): NO